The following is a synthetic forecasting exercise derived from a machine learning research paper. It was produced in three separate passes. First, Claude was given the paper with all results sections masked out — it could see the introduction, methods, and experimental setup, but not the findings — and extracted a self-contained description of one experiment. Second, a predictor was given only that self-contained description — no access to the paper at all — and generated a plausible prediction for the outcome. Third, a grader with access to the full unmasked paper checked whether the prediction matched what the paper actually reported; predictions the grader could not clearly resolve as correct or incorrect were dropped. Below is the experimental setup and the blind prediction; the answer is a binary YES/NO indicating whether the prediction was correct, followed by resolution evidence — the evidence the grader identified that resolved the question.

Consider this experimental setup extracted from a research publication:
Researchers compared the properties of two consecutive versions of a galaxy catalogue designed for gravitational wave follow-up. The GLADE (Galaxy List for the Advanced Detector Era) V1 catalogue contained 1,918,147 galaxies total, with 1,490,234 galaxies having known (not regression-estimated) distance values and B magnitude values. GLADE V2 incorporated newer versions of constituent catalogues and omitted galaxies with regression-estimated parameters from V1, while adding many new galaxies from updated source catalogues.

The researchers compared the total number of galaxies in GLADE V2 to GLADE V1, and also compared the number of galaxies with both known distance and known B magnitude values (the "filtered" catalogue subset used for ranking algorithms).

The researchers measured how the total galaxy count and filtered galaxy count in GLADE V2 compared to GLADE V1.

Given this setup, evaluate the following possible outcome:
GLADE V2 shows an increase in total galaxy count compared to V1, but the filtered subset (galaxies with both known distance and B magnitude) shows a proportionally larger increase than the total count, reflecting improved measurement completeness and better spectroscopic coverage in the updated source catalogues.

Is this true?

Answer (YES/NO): NO